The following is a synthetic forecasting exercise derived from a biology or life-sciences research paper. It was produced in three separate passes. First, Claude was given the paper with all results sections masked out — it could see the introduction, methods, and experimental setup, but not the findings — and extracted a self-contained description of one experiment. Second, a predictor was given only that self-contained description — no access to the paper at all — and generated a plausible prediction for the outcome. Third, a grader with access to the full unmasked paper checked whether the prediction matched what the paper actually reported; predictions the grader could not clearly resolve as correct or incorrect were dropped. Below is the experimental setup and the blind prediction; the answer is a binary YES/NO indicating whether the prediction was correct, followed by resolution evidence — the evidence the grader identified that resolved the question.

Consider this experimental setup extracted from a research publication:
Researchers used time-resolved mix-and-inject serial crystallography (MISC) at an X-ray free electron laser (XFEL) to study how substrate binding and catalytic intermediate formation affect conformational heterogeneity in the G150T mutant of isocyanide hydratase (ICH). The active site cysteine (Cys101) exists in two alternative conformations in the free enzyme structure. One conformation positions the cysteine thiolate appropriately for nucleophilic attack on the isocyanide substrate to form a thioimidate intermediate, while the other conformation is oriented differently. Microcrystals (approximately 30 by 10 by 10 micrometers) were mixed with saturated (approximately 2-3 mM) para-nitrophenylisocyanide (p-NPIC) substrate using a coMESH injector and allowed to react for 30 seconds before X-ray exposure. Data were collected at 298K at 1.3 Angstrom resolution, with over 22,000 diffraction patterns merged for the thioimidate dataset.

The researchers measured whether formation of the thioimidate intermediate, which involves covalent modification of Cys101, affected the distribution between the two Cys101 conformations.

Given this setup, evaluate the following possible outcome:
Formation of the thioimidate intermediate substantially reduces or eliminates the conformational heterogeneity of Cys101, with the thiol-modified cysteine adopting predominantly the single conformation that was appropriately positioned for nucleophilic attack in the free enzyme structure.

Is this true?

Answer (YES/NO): YES